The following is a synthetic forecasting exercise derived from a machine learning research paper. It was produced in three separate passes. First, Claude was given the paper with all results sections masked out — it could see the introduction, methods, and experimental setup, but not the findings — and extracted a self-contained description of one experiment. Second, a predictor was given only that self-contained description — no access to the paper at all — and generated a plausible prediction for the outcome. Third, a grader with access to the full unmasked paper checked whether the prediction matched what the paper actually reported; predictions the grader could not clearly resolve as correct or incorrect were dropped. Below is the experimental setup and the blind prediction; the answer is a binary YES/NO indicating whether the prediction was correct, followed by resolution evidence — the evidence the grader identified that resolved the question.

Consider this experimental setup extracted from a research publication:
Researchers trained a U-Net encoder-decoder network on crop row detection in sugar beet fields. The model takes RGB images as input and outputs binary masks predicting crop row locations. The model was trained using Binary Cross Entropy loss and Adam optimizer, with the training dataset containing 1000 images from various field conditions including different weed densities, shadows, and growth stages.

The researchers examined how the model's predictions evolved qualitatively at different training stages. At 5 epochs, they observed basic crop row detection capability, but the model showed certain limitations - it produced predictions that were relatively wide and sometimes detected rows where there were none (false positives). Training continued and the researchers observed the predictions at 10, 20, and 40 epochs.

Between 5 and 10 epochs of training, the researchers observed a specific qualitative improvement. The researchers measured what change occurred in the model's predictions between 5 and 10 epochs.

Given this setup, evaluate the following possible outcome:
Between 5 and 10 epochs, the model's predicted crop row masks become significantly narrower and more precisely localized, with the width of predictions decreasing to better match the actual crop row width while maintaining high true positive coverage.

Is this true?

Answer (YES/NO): NO